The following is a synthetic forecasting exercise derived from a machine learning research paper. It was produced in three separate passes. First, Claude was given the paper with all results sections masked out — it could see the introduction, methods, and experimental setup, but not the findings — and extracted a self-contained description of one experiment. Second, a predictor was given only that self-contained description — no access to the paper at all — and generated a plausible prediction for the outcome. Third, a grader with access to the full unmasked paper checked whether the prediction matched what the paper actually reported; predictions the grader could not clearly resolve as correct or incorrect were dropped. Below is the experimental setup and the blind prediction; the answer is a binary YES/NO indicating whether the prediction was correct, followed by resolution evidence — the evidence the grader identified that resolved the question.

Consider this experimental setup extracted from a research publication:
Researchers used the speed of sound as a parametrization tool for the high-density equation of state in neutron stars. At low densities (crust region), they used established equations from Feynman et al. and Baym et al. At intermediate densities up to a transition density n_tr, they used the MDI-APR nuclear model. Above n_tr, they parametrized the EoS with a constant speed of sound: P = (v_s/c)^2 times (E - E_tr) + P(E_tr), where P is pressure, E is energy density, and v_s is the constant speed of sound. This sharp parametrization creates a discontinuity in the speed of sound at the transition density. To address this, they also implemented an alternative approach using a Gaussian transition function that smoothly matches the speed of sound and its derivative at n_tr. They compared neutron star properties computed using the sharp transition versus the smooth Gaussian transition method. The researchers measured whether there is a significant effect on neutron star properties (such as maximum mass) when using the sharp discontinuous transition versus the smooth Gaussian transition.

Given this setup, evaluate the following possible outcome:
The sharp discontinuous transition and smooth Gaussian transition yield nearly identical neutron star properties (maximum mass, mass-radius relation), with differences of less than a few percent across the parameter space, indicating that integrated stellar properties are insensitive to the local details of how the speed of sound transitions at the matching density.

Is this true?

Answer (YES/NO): YES